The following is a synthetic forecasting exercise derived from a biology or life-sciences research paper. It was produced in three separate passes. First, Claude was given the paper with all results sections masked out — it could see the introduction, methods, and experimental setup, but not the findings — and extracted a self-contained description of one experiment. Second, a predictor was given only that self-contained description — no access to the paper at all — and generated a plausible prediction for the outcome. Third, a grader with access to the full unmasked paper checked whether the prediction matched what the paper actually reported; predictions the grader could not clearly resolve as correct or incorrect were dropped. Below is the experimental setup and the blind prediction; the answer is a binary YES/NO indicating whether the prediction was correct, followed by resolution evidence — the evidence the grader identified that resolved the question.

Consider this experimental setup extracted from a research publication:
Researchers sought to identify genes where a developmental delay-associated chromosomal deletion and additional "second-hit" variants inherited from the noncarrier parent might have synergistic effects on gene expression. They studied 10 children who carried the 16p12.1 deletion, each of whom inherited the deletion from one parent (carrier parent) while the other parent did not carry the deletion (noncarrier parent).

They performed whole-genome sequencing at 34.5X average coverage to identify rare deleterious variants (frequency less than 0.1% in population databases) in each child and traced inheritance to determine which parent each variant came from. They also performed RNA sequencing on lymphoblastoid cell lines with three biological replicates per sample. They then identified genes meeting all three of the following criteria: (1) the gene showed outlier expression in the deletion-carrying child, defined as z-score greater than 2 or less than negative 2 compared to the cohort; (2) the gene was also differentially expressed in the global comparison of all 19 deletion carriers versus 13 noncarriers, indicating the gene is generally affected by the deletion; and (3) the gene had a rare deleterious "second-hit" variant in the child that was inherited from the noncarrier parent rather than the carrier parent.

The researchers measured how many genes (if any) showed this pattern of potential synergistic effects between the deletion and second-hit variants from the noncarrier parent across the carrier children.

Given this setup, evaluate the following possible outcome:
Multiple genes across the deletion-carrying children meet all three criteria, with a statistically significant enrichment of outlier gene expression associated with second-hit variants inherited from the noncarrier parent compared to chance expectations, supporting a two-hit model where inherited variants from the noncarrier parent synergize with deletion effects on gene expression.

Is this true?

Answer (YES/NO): YES